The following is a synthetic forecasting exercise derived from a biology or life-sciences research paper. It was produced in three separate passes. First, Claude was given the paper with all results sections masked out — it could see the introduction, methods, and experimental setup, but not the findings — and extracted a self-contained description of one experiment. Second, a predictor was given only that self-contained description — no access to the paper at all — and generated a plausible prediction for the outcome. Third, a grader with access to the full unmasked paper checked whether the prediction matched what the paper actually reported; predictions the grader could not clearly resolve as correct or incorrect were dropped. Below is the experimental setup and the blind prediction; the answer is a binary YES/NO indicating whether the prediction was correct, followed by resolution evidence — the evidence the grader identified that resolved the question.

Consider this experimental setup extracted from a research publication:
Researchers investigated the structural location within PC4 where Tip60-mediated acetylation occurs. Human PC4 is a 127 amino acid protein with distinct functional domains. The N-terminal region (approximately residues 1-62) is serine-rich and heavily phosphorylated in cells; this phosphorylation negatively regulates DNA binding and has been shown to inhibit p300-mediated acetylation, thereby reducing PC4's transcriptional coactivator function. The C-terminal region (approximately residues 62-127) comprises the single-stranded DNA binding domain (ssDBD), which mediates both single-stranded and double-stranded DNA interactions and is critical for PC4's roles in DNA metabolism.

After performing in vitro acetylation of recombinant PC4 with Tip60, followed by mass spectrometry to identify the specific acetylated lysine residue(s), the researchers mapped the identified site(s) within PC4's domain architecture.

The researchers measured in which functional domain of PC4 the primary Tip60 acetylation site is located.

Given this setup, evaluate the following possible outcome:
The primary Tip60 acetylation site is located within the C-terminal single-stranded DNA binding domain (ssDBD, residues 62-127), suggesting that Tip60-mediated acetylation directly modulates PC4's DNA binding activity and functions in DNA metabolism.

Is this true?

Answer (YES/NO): YES